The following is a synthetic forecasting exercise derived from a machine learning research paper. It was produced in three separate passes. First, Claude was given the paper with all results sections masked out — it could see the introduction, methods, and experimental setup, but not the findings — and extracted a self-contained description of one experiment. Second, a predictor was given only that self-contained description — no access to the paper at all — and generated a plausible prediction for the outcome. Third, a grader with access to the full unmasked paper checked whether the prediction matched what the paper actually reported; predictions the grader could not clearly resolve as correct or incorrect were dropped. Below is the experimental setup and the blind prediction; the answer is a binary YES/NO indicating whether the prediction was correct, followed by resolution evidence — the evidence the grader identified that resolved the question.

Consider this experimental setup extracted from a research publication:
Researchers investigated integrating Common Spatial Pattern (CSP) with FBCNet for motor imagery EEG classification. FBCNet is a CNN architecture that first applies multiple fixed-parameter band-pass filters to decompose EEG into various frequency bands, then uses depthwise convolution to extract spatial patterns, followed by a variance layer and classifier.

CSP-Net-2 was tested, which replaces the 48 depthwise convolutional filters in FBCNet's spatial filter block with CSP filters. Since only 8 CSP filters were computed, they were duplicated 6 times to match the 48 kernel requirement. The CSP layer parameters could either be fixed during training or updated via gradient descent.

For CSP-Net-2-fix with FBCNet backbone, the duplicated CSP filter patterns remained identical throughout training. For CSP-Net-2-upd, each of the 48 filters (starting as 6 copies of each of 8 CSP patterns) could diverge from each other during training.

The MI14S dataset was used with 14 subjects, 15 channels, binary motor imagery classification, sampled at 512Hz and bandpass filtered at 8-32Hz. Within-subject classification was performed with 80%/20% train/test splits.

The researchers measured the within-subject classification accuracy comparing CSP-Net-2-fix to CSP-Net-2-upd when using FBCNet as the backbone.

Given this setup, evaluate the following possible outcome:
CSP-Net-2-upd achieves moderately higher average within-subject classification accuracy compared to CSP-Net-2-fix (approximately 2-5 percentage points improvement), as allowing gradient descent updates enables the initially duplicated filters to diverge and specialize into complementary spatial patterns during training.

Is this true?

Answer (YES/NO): NO